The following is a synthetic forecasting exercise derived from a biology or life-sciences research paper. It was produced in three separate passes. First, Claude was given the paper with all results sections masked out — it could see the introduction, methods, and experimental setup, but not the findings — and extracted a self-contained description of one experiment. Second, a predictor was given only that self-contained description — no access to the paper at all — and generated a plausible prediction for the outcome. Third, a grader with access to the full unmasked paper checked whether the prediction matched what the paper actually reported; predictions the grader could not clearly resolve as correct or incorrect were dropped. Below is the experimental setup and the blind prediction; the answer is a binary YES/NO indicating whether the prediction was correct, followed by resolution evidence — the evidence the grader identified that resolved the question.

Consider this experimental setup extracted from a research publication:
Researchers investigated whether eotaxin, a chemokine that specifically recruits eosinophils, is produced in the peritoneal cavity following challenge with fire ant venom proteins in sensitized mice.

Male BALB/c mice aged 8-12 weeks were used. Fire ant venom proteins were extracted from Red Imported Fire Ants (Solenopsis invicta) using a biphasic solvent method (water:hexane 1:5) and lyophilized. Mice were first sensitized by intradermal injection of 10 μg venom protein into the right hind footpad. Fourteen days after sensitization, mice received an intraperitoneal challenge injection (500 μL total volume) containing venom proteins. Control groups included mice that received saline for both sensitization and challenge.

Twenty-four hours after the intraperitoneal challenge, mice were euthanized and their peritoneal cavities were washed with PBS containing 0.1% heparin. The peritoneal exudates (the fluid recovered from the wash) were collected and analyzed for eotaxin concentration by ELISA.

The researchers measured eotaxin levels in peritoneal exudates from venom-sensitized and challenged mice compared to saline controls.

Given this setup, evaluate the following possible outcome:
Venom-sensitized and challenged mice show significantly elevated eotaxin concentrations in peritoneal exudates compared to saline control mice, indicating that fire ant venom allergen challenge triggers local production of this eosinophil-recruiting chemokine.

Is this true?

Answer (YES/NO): YES